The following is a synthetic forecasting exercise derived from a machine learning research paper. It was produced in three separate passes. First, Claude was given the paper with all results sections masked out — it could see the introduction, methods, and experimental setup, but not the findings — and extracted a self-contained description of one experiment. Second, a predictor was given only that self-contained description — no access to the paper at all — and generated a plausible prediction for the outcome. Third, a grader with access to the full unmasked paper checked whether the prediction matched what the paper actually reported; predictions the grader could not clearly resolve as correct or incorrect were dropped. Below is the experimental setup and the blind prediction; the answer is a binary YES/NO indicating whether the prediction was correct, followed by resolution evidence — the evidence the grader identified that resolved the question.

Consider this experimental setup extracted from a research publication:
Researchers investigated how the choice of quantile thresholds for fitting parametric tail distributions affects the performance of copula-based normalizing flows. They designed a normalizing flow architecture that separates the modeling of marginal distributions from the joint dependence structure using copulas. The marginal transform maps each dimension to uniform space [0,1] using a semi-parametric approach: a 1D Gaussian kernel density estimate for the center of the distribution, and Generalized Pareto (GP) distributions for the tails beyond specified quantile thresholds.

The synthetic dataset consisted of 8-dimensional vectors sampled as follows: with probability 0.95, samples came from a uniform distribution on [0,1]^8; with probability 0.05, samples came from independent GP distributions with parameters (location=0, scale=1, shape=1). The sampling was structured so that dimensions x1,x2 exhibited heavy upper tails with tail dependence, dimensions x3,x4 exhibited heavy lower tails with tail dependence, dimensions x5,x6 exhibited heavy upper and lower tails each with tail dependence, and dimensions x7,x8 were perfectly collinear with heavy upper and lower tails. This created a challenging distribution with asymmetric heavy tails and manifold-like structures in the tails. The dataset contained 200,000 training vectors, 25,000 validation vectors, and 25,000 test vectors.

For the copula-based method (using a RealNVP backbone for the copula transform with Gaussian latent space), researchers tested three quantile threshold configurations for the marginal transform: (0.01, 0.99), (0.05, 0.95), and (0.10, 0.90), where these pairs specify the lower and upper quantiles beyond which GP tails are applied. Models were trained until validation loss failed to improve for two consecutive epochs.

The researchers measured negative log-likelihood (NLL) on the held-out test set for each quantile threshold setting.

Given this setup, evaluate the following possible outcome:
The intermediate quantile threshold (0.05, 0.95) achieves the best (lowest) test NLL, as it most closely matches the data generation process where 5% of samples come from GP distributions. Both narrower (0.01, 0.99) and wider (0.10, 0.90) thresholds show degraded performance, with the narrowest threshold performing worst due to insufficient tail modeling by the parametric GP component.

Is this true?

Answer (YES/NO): NO